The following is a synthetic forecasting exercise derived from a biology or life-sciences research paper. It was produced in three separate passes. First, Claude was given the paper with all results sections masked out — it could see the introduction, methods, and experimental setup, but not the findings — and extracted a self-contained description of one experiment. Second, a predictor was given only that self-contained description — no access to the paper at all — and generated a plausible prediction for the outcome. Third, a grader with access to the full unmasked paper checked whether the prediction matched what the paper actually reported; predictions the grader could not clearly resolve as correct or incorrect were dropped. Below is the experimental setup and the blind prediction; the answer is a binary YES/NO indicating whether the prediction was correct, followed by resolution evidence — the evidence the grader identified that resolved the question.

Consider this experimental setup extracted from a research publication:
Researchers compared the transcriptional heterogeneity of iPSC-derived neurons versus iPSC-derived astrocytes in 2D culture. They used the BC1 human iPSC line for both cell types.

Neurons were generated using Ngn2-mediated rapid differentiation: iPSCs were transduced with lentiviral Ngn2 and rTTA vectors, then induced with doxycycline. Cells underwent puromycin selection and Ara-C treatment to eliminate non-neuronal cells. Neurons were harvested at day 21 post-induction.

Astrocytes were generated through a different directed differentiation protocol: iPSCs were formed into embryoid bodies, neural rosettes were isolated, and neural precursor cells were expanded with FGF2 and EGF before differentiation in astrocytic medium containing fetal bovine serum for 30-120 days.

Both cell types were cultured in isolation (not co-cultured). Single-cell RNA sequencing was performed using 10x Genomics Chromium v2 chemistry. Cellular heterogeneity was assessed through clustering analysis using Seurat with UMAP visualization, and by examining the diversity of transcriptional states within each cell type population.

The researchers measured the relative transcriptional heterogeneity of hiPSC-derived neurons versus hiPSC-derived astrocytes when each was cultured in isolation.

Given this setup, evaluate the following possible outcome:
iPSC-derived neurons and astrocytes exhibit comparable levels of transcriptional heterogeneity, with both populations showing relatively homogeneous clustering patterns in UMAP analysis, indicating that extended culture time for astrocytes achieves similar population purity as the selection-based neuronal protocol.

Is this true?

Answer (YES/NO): NO